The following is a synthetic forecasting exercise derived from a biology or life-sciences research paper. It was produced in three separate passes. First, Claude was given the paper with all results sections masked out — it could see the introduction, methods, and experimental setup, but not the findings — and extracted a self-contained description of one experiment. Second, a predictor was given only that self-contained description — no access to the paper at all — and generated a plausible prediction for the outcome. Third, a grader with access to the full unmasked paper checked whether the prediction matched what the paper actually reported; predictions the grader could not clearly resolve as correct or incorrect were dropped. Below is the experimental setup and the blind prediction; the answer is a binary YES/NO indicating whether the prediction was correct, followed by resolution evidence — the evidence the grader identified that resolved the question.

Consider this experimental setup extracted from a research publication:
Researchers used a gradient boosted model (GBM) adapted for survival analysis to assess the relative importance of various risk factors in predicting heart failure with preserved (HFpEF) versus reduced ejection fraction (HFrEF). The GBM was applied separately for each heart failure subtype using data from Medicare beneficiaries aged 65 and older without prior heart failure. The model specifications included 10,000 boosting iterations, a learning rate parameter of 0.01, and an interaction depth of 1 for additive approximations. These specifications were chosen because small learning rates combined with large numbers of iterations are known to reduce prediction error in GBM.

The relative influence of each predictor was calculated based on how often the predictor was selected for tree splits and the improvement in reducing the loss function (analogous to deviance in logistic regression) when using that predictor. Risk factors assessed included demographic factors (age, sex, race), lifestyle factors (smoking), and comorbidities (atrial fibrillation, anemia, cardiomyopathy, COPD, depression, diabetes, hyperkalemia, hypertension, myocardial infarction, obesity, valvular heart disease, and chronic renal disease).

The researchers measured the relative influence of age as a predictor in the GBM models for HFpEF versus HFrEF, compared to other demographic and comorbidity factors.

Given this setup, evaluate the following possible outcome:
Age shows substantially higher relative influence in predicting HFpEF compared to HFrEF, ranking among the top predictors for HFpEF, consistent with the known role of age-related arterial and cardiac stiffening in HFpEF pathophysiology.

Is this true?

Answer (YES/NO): NO